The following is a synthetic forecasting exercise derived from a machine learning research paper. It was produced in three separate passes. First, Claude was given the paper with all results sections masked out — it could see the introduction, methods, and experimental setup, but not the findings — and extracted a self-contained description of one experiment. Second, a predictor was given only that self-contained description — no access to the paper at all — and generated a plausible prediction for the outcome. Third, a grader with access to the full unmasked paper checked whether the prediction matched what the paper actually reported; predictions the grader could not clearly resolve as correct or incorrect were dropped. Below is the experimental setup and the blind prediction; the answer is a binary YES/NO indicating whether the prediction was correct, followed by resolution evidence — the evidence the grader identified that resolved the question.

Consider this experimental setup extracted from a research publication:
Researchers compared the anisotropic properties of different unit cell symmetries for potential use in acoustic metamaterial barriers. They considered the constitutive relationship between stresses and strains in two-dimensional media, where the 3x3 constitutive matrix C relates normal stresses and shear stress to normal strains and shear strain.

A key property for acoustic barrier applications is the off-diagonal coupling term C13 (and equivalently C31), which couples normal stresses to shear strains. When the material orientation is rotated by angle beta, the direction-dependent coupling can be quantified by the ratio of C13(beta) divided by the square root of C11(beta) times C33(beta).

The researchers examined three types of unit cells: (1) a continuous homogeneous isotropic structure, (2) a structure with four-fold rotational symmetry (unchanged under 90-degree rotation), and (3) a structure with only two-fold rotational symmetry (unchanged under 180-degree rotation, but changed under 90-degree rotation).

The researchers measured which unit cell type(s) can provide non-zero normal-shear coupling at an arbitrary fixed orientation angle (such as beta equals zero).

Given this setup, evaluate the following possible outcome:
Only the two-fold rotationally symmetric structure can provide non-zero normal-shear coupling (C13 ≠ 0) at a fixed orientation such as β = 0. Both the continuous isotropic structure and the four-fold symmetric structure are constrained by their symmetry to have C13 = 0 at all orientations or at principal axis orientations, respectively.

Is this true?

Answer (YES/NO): YES